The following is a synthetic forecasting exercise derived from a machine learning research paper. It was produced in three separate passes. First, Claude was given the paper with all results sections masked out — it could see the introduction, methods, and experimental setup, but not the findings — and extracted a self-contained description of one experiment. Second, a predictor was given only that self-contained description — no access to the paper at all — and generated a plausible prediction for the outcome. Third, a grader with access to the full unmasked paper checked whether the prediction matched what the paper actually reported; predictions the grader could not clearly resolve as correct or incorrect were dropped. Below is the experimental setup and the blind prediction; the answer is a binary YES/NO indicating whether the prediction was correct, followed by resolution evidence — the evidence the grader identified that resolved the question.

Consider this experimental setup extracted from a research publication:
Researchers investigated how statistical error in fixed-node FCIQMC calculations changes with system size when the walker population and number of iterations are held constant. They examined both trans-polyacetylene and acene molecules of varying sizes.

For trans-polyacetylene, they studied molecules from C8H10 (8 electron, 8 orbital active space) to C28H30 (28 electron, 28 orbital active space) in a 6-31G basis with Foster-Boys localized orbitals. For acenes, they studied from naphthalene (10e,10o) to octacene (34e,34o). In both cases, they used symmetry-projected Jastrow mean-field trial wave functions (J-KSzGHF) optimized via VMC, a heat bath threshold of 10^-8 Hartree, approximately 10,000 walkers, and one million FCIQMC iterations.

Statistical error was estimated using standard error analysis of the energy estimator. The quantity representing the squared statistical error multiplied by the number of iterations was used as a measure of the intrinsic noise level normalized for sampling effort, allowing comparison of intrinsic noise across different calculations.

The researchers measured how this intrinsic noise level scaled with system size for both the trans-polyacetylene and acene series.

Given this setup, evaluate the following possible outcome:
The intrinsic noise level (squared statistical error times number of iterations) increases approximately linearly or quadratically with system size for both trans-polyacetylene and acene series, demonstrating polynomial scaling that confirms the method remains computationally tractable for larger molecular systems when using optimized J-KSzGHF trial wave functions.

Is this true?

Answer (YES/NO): NO